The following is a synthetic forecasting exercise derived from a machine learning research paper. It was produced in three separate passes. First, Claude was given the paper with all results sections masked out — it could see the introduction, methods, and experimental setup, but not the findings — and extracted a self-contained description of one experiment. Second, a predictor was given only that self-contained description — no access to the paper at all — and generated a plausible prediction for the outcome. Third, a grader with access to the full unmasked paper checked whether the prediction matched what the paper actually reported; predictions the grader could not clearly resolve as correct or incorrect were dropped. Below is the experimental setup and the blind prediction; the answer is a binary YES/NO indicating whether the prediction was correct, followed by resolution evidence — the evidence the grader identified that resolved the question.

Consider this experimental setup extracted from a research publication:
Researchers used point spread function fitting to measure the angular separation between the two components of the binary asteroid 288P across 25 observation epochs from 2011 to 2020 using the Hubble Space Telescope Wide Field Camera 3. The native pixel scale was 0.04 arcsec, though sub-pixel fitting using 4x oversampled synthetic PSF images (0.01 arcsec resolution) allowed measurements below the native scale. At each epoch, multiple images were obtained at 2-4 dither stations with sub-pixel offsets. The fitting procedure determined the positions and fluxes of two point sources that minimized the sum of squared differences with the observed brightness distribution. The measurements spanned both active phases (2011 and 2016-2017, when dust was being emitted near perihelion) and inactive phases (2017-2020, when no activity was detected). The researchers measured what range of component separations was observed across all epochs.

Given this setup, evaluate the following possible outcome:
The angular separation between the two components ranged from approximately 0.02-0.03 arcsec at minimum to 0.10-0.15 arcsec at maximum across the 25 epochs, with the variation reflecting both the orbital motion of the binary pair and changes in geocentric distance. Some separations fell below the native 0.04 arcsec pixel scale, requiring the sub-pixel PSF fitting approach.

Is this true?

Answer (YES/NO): NO